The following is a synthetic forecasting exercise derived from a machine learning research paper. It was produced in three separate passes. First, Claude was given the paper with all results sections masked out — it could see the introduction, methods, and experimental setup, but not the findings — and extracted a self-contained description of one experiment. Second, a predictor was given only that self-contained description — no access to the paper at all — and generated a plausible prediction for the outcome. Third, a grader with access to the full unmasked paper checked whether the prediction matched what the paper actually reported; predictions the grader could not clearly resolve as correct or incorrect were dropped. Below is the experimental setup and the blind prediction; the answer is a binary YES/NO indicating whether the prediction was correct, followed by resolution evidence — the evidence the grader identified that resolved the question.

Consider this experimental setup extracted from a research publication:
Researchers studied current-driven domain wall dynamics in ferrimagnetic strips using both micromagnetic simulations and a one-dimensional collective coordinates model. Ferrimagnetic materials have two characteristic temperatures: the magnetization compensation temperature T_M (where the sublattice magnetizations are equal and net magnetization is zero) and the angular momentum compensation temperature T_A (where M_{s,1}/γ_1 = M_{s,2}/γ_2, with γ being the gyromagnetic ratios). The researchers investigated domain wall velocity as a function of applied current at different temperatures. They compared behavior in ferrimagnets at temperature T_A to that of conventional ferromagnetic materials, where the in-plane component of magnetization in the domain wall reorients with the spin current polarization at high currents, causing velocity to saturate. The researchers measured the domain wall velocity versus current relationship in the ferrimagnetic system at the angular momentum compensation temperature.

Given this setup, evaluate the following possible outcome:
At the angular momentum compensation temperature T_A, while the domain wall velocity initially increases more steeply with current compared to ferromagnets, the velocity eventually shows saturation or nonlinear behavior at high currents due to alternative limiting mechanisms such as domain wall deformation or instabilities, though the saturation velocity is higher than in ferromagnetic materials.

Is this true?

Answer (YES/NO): NO